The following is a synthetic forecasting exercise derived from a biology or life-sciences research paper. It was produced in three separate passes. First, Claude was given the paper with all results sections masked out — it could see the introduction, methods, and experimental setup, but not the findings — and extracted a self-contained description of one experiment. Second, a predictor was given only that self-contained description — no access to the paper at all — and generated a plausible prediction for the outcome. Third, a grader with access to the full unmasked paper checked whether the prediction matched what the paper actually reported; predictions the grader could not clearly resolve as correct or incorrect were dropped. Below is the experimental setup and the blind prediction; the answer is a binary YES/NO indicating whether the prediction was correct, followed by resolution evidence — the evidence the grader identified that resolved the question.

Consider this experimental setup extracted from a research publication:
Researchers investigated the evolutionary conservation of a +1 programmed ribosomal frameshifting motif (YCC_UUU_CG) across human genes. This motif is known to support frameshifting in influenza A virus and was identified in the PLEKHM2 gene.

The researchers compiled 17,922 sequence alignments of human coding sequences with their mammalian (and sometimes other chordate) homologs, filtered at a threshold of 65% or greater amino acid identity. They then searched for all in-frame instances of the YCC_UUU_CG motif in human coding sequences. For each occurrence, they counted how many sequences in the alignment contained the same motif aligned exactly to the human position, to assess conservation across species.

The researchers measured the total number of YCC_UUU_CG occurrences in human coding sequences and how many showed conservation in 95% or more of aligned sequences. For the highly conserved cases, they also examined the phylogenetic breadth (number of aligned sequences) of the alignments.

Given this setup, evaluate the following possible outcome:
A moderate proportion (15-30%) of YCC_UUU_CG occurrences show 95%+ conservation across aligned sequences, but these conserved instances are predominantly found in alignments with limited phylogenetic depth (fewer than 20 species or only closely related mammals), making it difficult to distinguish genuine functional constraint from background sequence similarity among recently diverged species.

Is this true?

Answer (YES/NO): NO